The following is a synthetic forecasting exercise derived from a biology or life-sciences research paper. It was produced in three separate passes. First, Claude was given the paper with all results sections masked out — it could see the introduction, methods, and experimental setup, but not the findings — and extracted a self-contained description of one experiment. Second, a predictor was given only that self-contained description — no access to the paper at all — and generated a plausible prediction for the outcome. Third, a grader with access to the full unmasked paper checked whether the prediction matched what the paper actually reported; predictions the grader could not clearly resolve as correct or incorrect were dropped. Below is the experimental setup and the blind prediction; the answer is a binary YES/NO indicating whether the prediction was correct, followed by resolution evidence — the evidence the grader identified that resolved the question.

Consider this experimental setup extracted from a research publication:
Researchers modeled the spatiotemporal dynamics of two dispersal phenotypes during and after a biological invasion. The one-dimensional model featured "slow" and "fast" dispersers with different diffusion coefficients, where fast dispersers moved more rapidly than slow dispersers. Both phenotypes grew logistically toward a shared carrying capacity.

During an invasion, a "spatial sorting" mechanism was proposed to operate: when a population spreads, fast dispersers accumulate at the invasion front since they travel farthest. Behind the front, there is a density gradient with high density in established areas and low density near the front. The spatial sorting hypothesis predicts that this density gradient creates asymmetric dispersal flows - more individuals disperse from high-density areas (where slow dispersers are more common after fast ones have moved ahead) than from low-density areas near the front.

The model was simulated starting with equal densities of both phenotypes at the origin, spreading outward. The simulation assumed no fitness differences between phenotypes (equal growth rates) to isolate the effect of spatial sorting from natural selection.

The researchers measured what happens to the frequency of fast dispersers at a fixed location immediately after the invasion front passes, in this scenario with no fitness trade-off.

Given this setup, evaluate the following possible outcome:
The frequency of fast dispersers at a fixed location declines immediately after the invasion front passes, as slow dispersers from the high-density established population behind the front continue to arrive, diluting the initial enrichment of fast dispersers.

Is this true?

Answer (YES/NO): YES